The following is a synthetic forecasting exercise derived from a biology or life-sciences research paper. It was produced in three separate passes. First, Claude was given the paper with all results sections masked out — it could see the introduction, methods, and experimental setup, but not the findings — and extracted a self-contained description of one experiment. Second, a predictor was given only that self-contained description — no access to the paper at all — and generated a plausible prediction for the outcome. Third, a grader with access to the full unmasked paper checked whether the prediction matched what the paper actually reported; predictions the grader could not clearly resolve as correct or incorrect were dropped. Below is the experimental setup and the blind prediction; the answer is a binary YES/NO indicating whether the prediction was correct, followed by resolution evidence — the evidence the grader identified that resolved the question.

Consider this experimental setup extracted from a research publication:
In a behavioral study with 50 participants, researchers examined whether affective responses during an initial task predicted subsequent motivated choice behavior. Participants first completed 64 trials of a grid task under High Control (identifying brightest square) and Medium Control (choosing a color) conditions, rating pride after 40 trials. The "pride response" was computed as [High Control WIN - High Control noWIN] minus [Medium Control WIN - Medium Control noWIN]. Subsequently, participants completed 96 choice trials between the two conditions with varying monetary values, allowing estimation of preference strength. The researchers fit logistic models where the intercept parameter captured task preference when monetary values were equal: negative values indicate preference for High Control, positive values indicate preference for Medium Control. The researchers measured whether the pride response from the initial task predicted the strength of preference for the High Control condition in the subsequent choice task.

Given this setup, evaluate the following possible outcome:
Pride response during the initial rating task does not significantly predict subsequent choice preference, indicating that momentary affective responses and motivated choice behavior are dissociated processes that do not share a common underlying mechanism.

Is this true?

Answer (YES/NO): NO